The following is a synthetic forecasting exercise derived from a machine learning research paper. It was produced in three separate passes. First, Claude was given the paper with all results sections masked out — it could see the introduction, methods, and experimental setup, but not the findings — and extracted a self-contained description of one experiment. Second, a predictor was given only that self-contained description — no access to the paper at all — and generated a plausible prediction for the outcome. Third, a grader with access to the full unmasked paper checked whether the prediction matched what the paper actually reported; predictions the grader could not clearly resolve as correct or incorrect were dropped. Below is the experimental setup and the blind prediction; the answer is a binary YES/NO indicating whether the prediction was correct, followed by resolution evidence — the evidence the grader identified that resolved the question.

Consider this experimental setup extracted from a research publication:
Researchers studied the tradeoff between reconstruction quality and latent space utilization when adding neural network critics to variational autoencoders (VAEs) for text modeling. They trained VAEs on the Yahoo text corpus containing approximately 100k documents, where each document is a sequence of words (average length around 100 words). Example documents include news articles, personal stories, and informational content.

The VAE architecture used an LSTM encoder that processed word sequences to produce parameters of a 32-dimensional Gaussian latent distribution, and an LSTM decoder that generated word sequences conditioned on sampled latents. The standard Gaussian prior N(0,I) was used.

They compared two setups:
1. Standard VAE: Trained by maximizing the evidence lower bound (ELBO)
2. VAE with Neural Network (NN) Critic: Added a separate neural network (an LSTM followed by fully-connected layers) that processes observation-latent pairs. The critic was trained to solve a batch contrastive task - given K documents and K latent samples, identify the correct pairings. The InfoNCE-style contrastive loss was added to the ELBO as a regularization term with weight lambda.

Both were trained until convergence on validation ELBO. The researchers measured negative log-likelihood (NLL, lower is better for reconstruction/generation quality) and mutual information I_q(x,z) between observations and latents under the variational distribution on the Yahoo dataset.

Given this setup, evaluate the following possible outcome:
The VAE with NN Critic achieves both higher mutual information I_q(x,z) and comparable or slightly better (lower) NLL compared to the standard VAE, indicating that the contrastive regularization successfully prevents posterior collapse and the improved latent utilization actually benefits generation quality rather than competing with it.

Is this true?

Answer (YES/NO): NO